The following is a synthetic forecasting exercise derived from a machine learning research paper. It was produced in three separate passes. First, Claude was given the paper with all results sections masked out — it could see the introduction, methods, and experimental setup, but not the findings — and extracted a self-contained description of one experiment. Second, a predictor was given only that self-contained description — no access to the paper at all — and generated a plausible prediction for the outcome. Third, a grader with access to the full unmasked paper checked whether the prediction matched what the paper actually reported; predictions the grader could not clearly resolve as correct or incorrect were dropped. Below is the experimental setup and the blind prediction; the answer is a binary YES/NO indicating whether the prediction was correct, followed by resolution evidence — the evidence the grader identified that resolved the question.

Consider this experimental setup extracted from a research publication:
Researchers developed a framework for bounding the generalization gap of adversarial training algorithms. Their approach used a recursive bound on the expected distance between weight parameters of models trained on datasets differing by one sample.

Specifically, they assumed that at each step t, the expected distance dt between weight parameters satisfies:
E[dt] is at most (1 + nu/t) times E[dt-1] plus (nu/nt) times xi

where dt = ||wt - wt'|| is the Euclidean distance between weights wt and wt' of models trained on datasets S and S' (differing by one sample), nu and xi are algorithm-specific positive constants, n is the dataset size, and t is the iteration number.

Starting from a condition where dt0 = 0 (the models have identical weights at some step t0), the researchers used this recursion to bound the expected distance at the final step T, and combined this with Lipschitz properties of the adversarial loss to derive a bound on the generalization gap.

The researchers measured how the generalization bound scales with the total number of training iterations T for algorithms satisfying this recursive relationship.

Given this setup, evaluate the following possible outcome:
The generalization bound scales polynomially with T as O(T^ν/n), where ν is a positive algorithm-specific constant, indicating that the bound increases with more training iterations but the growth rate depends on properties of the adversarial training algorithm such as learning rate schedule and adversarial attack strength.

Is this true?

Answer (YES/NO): NO